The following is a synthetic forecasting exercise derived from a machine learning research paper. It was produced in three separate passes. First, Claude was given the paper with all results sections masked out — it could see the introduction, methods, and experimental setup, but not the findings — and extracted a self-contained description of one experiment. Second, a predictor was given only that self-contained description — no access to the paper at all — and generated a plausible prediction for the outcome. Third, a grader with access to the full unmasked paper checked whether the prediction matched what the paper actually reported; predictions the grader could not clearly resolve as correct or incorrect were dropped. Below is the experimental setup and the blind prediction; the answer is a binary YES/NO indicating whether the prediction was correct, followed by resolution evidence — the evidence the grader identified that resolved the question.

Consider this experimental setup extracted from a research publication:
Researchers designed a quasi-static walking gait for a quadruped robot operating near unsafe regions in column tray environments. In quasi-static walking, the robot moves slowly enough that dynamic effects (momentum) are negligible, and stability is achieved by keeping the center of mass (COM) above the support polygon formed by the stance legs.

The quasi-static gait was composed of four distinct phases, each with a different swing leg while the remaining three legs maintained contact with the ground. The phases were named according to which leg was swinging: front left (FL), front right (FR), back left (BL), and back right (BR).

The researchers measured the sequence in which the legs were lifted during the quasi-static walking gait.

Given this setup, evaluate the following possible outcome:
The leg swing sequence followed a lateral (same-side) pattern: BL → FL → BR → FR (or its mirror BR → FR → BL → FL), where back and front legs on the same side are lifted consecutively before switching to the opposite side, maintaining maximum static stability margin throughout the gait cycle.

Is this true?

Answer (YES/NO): NO